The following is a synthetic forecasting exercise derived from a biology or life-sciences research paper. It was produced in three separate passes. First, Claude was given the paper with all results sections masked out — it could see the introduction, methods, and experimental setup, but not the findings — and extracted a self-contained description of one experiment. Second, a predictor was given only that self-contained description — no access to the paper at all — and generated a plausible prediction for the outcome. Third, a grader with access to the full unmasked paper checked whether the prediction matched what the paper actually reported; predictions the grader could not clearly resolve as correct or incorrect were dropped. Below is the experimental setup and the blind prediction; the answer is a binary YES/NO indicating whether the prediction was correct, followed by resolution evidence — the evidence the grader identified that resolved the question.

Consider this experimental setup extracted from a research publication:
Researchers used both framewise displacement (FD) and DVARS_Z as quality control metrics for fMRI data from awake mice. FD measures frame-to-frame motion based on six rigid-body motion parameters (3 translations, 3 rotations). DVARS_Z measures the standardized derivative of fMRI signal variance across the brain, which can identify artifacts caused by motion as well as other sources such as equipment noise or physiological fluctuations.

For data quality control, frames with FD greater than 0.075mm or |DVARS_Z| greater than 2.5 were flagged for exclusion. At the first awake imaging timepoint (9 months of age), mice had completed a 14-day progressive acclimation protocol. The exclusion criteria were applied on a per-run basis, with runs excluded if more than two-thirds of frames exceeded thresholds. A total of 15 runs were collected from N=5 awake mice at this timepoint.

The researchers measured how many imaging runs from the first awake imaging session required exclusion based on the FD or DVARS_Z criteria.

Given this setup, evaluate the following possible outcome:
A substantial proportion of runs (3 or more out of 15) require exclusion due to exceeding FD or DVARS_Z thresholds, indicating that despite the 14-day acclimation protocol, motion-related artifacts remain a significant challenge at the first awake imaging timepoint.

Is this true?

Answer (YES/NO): YES